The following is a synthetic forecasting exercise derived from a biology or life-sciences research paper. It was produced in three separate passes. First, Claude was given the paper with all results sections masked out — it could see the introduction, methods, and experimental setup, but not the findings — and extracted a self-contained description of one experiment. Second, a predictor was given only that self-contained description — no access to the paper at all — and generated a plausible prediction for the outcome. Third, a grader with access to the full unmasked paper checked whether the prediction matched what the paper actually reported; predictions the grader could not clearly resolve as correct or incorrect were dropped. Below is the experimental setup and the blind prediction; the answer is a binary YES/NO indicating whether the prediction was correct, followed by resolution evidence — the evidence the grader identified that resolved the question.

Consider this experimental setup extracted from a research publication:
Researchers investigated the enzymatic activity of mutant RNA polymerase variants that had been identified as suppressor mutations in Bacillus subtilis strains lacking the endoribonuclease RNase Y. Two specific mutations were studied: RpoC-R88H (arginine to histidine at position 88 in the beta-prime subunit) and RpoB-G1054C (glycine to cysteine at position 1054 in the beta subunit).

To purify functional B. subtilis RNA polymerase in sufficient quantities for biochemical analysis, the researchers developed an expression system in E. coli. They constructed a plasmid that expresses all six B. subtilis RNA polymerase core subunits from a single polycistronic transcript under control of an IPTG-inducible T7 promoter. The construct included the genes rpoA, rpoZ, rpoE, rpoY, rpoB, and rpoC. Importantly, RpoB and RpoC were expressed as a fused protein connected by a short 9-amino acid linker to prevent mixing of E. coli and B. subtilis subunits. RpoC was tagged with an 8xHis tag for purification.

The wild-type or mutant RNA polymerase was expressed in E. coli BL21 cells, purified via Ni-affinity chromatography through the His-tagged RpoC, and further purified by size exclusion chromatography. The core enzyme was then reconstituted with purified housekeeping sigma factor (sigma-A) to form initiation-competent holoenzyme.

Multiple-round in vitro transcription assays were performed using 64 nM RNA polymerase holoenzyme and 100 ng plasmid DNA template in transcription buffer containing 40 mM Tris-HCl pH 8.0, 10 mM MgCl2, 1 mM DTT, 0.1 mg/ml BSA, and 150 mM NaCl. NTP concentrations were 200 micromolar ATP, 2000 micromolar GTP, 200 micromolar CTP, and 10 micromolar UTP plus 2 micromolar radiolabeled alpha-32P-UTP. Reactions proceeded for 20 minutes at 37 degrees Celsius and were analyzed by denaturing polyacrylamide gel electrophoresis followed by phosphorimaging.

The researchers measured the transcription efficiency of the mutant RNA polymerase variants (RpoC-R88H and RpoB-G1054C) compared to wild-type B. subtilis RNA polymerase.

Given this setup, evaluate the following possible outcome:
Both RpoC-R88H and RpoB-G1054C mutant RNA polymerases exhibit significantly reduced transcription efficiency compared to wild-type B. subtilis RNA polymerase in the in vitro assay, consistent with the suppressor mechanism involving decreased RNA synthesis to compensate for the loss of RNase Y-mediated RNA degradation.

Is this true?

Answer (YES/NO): YES